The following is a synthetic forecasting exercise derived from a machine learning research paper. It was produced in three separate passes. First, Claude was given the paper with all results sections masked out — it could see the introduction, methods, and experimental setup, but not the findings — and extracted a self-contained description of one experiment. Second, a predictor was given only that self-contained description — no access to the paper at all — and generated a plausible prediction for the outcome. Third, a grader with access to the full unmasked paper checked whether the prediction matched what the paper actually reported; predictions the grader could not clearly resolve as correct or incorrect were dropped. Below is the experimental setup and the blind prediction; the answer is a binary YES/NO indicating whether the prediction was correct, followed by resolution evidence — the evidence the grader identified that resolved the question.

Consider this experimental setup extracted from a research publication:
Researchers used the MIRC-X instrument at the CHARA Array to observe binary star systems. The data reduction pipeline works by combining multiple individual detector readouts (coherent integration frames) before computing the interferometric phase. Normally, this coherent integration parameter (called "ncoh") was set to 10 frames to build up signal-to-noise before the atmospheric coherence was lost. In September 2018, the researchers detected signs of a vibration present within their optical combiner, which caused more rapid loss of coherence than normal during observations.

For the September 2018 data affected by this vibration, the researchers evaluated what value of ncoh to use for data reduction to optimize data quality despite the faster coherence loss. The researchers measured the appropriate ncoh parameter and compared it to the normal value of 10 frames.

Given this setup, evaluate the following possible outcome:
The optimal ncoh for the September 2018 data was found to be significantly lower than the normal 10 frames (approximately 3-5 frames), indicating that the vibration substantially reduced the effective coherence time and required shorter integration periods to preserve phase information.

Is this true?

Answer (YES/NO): YES